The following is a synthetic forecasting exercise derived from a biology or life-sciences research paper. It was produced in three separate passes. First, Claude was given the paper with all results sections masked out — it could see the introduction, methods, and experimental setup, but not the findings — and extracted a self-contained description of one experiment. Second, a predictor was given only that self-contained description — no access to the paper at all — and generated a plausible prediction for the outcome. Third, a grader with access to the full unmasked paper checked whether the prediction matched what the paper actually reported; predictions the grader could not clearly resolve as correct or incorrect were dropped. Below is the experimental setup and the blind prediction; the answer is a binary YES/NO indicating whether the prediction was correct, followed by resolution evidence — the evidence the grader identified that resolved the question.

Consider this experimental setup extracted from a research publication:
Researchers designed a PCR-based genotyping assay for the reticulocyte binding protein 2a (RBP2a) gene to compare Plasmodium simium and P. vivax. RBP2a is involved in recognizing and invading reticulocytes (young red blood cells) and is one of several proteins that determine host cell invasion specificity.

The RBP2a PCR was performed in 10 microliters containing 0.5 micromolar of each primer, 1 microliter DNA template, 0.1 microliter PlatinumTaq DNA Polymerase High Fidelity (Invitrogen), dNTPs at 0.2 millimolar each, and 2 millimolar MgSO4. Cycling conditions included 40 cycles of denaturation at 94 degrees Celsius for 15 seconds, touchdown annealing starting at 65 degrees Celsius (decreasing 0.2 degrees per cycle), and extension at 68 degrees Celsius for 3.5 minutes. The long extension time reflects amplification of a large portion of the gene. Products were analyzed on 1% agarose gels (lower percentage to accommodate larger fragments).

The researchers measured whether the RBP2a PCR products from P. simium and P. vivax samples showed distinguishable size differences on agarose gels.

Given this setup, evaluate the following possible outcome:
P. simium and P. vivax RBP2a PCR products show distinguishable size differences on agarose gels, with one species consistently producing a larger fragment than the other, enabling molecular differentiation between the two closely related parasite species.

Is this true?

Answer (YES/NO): YES